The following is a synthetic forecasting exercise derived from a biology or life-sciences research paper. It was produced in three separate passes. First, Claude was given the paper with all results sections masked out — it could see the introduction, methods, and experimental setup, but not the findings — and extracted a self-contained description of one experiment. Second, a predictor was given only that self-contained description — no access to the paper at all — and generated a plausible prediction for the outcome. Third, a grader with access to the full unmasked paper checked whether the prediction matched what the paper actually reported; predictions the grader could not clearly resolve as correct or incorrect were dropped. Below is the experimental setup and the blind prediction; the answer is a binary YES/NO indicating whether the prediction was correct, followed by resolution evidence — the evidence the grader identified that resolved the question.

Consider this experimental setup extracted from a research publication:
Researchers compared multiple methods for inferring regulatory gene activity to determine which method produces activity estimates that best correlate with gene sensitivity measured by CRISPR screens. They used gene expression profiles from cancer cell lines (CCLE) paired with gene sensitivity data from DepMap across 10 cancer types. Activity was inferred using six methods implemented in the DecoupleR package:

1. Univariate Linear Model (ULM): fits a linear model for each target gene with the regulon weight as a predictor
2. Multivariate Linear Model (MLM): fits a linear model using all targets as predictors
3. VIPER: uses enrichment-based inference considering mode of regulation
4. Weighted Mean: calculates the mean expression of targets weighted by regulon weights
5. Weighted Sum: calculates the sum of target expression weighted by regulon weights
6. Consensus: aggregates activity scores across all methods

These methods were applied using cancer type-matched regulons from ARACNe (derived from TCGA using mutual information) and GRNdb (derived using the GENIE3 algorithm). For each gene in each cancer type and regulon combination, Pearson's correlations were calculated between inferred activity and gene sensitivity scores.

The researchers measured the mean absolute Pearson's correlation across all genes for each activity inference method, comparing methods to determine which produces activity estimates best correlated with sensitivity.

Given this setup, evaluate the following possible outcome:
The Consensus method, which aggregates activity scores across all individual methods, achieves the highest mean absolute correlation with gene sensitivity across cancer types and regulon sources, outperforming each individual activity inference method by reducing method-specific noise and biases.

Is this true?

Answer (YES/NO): YES